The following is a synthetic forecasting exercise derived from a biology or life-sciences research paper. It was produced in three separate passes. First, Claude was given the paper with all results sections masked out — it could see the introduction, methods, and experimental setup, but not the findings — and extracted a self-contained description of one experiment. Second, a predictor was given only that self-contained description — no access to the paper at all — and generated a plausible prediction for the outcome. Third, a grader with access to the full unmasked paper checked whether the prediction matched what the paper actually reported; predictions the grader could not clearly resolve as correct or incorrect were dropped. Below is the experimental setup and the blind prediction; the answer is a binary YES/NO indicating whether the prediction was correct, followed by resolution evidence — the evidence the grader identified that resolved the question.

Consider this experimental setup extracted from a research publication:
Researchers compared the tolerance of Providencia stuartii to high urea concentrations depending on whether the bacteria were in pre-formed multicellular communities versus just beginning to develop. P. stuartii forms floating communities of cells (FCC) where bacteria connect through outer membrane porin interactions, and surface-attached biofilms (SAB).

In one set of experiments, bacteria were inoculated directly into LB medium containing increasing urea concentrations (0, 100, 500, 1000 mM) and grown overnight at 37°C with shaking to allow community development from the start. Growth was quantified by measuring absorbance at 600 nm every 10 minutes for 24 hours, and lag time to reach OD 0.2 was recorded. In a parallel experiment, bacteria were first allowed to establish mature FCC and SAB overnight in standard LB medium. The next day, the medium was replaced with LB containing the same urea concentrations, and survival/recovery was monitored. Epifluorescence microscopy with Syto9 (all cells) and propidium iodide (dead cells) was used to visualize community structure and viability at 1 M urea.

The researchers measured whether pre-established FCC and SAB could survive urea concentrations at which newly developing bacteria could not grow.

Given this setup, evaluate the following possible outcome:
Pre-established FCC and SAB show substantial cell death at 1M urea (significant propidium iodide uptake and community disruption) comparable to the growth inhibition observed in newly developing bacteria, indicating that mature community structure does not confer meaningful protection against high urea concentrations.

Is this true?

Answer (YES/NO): NO